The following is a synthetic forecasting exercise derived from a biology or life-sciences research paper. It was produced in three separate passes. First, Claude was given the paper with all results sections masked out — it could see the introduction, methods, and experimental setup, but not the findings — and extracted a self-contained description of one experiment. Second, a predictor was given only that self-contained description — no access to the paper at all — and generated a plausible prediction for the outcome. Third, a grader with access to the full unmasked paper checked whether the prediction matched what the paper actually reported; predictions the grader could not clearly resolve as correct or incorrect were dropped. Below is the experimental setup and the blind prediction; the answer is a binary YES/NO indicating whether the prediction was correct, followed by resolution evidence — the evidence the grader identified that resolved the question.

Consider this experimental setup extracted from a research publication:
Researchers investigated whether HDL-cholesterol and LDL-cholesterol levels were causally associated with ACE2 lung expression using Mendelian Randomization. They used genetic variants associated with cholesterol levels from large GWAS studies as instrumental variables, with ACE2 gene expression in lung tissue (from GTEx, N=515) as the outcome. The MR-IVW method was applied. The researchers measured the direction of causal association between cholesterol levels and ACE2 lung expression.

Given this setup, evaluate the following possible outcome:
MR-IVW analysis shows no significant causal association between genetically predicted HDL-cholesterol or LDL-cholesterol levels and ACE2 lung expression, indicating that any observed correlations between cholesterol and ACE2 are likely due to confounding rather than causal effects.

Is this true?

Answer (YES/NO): NO